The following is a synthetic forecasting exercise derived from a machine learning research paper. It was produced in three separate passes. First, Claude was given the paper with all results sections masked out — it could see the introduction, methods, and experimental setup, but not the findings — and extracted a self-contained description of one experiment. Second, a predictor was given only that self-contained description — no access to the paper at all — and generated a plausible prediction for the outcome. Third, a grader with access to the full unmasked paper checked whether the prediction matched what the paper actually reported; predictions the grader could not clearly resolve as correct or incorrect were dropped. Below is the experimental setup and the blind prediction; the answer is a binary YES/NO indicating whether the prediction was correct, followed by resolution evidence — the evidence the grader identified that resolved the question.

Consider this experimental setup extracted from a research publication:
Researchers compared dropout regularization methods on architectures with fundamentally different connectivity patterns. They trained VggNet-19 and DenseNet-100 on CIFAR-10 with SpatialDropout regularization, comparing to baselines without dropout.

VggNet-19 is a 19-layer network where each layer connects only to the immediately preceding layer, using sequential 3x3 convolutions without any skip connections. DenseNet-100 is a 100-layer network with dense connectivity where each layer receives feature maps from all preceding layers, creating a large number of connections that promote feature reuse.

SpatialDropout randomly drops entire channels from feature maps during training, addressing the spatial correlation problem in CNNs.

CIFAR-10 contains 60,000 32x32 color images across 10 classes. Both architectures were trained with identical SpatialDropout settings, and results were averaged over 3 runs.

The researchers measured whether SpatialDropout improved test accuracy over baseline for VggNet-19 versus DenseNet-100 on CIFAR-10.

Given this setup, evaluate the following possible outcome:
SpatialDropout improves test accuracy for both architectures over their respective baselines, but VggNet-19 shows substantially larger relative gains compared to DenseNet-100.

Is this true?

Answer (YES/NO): NO